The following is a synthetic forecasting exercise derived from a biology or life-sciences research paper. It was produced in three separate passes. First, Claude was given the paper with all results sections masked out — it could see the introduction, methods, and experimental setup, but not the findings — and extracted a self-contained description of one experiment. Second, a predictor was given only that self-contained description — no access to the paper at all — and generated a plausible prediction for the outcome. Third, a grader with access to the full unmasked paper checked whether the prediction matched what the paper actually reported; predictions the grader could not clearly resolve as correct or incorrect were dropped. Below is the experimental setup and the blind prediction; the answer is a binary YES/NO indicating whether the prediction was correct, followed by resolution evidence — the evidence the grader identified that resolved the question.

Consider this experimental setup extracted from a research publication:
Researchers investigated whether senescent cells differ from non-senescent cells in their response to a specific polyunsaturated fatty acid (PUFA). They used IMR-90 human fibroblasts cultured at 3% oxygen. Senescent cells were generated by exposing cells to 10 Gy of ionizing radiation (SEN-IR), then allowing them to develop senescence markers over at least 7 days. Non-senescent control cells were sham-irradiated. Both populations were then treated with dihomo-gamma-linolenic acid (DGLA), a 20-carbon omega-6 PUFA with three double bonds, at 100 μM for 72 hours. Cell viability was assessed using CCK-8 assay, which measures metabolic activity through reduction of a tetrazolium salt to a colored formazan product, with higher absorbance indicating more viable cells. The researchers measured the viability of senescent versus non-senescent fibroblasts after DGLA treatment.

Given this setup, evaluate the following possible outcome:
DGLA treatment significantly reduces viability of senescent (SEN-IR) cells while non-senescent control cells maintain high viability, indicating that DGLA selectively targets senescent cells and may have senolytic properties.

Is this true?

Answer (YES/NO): YES